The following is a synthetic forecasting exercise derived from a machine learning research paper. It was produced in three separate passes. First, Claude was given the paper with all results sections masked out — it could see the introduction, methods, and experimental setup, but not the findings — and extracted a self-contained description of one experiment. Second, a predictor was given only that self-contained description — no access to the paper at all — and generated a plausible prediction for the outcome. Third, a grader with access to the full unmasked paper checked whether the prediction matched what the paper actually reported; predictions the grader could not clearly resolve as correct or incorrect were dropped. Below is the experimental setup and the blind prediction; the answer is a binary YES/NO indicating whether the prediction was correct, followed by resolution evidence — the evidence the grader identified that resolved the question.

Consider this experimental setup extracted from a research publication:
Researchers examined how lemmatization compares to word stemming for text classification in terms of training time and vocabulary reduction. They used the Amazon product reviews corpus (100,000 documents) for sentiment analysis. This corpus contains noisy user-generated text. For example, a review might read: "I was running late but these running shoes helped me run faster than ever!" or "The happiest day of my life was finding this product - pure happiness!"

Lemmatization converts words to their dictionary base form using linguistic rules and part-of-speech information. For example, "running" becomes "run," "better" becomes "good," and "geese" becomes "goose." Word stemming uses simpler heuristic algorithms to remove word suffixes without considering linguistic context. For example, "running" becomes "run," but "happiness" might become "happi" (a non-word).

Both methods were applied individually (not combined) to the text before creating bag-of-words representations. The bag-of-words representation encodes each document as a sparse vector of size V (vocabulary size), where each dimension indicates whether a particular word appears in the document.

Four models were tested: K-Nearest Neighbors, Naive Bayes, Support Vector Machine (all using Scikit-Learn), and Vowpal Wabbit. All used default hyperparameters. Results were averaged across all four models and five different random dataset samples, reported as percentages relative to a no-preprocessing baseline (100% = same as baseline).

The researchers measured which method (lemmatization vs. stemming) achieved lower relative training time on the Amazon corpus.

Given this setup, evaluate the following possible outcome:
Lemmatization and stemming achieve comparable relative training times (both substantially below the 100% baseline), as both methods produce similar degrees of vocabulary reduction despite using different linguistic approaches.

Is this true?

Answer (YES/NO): NO